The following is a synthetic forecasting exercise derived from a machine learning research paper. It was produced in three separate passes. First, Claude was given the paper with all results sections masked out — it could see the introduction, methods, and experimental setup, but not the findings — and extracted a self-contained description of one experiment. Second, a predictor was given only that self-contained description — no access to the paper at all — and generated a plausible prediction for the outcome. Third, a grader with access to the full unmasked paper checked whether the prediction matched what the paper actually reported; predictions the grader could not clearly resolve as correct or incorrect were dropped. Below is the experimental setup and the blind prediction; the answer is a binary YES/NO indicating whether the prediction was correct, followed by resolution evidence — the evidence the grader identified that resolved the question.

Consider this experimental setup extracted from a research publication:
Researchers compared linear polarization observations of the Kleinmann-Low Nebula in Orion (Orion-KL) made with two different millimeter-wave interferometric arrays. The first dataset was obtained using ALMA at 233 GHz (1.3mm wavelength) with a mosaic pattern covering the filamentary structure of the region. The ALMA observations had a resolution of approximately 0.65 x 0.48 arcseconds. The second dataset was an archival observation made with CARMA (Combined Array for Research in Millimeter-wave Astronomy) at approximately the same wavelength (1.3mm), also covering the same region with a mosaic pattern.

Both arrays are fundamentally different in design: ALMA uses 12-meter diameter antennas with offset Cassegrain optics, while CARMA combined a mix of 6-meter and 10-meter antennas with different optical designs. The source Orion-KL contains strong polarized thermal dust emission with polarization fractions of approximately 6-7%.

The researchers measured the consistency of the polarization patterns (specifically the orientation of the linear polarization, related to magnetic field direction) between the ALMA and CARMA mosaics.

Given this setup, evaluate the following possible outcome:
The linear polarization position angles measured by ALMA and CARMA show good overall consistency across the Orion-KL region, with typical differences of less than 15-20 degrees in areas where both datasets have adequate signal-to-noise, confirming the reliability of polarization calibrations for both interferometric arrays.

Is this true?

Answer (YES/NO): YES